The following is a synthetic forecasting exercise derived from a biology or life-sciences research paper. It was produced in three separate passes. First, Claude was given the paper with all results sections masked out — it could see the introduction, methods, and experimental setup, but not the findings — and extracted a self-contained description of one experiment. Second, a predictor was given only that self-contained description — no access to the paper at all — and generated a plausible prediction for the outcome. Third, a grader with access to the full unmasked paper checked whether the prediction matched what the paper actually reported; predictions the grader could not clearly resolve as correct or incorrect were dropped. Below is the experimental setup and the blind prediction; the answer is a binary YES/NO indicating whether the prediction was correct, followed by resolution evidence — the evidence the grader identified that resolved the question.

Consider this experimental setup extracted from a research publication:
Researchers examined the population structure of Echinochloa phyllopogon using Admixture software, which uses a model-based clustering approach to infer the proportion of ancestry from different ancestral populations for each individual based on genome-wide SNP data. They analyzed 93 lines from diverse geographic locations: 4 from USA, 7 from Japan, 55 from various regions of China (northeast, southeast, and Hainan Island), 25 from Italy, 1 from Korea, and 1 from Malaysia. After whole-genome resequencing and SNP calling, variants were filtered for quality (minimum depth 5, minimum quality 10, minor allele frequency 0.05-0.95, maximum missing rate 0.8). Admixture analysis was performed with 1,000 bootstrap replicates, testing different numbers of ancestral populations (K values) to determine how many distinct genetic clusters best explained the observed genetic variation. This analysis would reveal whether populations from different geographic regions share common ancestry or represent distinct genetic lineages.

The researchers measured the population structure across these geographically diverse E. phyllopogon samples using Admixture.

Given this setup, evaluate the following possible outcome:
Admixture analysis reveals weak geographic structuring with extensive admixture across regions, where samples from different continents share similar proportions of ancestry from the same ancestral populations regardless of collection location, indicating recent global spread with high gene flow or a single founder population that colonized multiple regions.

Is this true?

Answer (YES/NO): NO